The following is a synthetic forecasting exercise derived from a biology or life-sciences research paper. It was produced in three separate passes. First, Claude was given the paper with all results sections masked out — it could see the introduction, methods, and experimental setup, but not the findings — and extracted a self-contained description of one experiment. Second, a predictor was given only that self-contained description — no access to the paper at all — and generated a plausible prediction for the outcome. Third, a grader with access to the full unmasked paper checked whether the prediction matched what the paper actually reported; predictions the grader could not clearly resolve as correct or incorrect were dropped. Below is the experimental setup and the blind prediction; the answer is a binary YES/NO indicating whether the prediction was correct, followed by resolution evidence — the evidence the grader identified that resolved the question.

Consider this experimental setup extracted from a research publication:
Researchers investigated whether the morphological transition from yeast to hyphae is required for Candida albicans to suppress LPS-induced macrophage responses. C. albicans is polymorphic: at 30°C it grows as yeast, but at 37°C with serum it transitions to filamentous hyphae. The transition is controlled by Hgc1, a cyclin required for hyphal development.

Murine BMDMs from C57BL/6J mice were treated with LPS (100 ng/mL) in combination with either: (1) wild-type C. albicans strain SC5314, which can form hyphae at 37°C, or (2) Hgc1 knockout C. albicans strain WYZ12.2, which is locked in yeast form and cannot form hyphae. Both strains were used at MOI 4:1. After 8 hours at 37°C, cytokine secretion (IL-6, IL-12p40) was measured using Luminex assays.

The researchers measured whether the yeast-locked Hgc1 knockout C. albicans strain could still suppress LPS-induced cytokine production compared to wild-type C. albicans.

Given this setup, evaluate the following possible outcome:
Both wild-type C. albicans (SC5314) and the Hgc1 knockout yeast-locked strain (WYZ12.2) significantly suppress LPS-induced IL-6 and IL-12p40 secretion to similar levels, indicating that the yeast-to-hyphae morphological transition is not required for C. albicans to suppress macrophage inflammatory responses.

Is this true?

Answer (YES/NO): NO